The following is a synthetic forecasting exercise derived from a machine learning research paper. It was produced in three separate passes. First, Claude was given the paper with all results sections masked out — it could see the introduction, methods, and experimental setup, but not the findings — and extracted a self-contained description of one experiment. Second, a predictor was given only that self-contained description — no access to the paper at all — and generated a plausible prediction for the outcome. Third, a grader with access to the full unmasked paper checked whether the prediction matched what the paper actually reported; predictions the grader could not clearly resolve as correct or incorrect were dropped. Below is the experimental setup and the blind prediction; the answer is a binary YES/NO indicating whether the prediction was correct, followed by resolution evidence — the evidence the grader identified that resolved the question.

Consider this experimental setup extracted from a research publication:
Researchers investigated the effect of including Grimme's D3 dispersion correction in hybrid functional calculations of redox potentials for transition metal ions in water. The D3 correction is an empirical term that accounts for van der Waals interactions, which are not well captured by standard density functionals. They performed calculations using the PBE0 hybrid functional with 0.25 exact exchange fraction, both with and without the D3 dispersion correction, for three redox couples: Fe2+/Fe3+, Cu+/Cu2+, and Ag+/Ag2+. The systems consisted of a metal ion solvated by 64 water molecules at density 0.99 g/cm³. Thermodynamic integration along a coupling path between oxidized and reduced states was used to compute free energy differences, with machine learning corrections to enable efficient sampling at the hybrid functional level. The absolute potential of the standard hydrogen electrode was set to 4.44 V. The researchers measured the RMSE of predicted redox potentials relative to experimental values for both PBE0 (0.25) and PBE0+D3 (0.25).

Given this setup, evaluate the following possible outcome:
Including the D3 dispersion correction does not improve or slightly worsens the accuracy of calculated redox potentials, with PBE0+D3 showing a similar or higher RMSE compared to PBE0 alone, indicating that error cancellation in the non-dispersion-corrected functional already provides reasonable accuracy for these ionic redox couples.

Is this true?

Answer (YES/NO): YES